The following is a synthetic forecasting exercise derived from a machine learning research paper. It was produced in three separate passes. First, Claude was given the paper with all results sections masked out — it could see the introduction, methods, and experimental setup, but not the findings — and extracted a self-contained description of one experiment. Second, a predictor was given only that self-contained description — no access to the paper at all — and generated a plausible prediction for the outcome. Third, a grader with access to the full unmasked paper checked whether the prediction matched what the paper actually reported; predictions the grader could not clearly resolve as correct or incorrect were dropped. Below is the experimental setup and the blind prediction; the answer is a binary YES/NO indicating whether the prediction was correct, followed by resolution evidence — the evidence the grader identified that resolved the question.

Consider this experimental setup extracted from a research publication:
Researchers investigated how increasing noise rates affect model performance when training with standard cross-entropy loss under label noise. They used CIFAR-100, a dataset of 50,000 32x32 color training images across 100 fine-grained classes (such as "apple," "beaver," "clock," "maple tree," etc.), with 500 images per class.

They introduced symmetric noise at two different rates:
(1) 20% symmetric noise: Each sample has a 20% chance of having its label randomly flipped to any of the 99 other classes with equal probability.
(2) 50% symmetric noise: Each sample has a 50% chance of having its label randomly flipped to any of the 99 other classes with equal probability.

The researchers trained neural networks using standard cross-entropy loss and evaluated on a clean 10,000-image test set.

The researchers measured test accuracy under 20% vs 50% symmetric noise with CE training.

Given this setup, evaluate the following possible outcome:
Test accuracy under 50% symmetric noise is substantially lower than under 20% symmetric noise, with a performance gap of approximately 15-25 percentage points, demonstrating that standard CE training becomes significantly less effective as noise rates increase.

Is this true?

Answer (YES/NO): NO